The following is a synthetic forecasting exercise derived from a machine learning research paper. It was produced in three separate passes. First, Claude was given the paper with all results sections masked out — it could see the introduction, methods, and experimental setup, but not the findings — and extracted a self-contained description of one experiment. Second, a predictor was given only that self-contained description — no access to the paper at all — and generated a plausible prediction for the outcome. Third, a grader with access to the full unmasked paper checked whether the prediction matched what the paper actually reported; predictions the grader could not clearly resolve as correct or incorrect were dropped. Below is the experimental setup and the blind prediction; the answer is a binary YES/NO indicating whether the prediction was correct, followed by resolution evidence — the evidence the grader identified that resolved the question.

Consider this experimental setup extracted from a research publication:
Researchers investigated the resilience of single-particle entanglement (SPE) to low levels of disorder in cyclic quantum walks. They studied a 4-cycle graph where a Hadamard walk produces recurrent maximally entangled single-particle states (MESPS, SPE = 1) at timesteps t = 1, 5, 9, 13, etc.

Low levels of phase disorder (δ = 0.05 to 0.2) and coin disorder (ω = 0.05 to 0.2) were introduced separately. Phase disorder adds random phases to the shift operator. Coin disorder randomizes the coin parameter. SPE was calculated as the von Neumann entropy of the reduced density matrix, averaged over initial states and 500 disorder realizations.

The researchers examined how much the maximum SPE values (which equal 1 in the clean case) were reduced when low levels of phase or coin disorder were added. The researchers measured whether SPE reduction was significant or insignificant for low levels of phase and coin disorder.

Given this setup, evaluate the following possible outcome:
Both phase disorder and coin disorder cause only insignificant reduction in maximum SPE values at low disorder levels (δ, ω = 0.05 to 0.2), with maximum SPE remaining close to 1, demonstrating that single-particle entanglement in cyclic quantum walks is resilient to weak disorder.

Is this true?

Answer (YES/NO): YES